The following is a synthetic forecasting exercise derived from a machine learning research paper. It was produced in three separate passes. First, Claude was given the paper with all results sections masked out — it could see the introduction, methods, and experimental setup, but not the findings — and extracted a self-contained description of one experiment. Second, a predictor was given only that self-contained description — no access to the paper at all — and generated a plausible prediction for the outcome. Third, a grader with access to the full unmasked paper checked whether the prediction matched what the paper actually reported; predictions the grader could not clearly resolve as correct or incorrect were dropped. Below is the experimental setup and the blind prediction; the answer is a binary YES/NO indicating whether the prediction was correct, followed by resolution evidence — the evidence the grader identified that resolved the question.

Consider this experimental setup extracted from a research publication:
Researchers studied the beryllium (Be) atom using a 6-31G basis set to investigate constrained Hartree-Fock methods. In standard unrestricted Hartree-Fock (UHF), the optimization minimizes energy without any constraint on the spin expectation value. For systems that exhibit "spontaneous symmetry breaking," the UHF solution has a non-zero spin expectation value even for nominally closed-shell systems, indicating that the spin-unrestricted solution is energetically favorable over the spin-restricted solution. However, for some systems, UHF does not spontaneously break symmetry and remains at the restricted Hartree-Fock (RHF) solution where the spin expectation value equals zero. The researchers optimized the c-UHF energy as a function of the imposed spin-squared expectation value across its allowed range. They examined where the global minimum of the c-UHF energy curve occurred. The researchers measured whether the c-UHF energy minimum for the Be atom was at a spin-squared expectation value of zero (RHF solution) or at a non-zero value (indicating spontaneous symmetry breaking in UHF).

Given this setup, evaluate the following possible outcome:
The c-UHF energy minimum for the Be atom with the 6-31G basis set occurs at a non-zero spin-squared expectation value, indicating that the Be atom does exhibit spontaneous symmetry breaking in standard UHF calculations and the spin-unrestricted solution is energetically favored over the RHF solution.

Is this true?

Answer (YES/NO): NO